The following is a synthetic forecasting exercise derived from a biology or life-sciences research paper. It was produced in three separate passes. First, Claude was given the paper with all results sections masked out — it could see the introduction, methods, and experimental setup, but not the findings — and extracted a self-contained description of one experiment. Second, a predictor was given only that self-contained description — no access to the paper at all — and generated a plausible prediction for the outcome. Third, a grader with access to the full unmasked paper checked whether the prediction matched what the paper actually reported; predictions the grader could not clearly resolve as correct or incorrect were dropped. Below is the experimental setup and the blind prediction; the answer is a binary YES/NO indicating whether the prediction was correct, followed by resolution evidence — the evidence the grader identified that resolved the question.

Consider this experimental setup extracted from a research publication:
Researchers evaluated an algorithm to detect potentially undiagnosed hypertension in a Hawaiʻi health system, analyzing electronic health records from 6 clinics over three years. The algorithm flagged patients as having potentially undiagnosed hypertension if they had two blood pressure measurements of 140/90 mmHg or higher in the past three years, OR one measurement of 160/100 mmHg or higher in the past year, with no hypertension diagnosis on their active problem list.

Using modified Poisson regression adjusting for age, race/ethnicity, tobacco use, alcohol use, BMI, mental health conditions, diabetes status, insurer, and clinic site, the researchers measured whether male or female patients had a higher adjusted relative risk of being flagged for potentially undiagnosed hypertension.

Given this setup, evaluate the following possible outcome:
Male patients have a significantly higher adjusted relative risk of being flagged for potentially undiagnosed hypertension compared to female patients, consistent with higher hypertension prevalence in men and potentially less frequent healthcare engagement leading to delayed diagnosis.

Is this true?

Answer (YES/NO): NO